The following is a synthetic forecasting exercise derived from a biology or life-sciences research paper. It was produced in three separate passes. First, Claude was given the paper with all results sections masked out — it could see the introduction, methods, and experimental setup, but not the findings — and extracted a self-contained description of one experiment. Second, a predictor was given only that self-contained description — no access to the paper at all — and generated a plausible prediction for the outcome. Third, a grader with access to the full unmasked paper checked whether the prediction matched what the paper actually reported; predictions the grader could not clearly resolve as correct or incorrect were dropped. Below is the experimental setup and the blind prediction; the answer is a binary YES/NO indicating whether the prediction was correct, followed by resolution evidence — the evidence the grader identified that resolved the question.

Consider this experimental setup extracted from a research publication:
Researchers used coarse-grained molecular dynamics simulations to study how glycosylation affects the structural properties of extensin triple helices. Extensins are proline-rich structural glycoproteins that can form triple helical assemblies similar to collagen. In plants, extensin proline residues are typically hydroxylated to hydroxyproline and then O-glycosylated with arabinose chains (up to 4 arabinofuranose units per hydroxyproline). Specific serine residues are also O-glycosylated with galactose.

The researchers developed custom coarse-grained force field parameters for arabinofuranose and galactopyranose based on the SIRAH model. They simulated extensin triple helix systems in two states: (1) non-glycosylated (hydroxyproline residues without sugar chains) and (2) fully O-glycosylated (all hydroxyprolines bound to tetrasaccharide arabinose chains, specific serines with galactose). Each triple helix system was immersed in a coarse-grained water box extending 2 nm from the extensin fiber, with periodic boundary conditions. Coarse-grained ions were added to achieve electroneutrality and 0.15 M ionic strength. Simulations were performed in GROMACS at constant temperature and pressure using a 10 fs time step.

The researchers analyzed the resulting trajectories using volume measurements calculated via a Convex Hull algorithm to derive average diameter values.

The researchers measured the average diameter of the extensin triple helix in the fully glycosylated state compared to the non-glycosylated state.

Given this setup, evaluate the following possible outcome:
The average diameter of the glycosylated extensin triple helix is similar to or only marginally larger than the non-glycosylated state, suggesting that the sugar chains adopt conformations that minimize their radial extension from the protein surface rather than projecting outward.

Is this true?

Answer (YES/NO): NO